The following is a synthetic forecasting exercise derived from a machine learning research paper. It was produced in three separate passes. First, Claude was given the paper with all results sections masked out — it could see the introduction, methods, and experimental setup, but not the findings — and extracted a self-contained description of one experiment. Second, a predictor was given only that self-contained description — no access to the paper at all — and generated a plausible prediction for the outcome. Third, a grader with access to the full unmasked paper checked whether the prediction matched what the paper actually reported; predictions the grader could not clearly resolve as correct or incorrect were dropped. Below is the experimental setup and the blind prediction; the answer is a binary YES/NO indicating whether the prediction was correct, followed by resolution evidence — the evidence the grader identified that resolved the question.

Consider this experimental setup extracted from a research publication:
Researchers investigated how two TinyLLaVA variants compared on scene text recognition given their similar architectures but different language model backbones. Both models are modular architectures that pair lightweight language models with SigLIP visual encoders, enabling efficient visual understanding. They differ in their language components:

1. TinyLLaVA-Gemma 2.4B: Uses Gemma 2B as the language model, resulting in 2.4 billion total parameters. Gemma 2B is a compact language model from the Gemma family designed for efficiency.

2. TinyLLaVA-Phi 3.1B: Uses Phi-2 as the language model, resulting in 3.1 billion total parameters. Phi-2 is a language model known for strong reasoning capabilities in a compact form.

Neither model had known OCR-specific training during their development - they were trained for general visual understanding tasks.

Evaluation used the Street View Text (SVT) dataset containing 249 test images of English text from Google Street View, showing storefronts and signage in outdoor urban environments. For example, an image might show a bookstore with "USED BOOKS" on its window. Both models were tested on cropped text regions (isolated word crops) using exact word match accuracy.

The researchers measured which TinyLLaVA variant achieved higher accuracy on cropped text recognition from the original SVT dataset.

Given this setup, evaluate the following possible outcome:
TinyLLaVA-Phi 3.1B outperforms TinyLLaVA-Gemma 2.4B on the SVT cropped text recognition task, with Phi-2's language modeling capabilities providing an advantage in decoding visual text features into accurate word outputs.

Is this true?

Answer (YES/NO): YES